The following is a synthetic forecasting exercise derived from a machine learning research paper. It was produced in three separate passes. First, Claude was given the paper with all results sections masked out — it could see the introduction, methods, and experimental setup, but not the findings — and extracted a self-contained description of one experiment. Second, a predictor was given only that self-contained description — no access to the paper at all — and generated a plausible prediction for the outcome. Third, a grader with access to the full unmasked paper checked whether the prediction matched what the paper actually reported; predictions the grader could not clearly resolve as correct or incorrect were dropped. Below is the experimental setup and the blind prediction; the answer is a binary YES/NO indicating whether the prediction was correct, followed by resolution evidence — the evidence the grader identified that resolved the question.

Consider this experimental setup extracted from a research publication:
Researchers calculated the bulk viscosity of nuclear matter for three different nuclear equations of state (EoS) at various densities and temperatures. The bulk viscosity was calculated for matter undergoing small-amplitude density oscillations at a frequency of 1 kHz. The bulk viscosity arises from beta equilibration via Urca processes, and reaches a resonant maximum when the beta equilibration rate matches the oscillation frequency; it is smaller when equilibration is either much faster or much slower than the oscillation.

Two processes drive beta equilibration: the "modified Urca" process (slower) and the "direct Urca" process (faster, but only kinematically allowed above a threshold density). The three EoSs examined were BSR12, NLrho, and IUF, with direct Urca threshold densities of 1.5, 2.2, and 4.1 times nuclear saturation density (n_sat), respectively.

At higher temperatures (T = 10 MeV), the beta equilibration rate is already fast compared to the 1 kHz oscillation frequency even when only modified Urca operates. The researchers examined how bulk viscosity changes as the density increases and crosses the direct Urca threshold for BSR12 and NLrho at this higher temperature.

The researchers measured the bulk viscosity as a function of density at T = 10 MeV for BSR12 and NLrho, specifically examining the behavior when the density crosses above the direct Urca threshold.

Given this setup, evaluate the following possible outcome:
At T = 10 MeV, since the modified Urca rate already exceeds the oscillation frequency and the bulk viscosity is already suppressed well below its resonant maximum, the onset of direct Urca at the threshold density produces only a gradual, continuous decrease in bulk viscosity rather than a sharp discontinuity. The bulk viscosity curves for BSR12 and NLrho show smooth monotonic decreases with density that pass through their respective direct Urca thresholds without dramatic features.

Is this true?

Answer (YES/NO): NO